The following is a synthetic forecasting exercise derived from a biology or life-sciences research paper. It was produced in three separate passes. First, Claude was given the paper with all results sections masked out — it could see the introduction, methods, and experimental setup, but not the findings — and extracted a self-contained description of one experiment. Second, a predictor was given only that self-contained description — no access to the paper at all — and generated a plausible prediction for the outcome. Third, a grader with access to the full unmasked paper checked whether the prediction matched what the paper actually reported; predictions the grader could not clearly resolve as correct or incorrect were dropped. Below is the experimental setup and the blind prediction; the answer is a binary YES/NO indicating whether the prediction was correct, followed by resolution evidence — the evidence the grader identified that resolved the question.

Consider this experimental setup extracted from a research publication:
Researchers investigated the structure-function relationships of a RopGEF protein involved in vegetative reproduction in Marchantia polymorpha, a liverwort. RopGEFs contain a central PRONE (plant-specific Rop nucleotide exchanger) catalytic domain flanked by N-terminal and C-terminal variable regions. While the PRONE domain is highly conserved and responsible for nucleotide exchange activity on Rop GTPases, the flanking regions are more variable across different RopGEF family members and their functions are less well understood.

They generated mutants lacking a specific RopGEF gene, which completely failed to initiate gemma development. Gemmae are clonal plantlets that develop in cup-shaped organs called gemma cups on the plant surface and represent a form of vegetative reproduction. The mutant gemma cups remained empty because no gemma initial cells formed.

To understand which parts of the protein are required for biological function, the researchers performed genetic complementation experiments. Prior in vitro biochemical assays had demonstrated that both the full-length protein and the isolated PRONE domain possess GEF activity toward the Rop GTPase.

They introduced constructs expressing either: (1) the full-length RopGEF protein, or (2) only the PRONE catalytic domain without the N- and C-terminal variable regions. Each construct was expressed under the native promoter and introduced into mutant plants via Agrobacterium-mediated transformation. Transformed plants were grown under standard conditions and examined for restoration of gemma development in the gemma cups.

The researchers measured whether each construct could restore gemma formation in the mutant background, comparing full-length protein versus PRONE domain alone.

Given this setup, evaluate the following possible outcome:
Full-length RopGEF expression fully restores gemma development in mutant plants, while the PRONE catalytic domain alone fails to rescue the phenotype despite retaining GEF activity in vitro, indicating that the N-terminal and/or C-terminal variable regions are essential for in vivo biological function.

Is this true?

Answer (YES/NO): NO